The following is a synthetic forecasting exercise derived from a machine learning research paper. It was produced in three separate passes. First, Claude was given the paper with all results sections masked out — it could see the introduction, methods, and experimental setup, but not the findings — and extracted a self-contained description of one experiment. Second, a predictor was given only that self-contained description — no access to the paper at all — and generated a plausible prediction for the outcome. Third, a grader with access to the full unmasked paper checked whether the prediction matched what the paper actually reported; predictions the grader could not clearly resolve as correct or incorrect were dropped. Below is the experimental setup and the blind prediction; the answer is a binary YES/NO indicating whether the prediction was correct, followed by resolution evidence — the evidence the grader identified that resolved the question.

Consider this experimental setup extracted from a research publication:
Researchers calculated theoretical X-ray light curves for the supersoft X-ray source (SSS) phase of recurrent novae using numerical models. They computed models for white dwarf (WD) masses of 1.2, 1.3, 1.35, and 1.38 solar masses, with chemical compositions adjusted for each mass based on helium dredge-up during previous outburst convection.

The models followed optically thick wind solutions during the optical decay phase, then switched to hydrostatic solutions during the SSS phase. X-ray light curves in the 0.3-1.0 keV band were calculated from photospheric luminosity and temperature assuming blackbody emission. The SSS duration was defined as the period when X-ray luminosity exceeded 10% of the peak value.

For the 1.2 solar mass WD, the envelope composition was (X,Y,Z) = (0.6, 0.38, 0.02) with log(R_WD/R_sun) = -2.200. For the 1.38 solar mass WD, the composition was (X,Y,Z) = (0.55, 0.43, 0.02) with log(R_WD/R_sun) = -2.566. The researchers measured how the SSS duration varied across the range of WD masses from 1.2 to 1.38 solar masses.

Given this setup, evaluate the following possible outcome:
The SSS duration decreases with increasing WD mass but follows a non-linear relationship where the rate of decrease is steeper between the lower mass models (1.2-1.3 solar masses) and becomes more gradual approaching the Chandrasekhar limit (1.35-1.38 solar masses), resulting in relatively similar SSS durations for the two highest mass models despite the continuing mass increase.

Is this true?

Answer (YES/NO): NO